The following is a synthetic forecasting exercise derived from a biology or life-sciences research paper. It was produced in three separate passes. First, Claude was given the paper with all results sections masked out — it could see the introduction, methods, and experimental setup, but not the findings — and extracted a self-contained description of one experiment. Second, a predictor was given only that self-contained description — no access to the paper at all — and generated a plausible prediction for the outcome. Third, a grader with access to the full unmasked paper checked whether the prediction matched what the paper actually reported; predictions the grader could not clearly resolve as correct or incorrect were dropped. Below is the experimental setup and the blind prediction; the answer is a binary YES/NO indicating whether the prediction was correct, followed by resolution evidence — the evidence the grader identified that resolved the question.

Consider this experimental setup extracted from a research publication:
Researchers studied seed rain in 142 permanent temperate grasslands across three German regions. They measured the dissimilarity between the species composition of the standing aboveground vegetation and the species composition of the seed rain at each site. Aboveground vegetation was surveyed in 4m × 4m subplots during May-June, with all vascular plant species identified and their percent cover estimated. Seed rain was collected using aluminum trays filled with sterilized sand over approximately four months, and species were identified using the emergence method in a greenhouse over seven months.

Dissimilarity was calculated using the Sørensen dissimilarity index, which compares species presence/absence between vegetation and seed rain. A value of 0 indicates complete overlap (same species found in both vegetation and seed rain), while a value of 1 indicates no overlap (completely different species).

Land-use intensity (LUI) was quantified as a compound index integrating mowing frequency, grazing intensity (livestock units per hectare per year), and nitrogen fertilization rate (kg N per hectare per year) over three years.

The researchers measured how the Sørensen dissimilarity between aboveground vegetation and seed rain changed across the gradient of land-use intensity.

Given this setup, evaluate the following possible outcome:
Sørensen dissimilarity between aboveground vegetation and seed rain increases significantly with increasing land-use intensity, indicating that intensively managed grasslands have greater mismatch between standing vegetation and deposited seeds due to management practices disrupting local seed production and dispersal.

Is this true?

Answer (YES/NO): NO